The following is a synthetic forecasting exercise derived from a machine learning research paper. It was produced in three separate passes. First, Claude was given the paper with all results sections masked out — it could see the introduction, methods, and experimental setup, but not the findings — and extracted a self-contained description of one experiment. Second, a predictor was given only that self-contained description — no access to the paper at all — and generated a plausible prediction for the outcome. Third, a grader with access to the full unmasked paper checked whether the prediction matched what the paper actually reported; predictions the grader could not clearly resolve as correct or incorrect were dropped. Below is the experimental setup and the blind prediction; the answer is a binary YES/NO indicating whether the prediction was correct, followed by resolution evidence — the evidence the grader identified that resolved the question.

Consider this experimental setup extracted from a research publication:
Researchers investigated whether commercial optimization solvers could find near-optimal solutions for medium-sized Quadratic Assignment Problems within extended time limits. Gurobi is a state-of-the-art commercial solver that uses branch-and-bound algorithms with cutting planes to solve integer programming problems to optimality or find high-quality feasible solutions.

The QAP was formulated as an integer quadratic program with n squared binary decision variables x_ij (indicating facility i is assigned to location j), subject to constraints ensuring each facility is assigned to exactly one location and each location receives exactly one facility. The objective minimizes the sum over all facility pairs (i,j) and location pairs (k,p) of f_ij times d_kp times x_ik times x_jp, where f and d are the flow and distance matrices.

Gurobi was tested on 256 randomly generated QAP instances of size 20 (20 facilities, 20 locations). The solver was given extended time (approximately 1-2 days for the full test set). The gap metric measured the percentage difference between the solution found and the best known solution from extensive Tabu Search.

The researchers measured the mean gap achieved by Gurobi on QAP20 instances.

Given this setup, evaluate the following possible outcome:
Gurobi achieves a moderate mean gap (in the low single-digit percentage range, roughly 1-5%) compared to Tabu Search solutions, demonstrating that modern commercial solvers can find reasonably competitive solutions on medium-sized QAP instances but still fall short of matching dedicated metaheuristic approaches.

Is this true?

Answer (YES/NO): NO